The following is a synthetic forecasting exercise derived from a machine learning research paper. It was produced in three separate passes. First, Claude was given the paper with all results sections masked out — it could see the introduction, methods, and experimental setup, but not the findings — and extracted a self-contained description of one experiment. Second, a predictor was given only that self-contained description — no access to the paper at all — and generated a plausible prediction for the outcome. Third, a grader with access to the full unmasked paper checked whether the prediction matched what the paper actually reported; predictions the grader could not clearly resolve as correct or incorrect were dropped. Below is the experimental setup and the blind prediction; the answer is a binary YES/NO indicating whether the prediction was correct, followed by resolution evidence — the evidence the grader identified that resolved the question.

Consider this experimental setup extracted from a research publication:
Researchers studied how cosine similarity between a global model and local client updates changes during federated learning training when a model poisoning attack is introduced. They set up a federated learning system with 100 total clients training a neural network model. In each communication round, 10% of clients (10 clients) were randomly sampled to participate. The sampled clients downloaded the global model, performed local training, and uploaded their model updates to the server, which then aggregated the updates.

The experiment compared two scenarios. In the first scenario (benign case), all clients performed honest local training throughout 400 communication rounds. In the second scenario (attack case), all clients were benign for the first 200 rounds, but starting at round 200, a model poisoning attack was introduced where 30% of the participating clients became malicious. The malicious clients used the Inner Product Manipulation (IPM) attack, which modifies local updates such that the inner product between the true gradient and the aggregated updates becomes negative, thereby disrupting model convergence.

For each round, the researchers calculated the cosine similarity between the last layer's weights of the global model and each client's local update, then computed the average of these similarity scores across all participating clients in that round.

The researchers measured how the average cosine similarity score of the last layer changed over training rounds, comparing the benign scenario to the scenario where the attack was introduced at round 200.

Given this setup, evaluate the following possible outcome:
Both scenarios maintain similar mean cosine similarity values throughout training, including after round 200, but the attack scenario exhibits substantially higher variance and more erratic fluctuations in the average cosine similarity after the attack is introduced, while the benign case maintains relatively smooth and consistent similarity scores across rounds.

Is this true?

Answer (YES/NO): NO